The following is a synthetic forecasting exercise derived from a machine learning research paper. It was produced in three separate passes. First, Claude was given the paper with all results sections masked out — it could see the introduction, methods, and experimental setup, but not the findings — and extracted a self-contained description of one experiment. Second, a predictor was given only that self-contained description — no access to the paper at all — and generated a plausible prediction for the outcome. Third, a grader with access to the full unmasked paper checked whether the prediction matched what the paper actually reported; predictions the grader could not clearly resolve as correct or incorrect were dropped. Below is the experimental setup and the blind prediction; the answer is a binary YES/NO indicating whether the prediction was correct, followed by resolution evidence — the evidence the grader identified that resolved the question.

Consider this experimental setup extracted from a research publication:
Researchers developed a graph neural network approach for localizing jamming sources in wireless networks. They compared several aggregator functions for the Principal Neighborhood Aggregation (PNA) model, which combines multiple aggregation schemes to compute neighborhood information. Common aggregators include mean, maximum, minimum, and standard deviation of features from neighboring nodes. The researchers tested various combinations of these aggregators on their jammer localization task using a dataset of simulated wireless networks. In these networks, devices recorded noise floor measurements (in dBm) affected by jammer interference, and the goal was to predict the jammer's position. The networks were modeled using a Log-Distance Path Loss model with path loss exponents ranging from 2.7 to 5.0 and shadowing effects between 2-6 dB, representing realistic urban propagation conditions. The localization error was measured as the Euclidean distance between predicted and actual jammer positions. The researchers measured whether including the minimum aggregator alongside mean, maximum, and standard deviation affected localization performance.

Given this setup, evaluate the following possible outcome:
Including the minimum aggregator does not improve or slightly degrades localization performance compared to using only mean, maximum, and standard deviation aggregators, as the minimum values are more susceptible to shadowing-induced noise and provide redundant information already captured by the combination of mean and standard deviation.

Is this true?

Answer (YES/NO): YES